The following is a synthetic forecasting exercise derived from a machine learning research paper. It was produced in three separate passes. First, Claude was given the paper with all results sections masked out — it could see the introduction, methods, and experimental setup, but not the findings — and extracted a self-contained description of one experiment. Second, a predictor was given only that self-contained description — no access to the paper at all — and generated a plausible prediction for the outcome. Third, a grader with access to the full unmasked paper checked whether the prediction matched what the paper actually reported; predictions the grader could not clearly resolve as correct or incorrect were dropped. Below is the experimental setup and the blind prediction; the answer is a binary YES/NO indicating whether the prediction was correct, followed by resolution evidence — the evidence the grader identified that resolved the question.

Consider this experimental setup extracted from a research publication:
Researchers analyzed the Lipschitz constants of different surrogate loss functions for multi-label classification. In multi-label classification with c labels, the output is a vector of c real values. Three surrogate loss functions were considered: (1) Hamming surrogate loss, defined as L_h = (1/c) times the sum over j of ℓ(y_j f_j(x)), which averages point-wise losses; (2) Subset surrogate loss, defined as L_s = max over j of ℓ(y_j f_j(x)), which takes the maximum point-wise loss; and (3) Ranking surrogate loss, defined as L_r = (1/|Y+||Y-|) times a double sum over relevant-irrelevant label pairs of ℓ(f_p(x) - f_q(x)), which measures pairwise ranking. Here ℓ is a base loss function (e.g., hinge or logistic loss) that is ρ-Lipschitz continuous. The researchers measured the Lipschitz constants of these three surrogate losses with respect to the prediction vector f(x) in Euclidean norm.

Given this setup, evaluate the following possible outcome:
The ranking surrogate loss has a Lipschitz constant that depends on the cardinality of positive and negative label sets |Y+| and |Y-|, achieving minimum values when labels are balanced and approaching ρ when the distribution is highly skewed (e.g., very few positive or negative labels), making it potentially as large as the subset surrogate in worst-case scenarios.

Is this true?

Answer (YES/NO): NO